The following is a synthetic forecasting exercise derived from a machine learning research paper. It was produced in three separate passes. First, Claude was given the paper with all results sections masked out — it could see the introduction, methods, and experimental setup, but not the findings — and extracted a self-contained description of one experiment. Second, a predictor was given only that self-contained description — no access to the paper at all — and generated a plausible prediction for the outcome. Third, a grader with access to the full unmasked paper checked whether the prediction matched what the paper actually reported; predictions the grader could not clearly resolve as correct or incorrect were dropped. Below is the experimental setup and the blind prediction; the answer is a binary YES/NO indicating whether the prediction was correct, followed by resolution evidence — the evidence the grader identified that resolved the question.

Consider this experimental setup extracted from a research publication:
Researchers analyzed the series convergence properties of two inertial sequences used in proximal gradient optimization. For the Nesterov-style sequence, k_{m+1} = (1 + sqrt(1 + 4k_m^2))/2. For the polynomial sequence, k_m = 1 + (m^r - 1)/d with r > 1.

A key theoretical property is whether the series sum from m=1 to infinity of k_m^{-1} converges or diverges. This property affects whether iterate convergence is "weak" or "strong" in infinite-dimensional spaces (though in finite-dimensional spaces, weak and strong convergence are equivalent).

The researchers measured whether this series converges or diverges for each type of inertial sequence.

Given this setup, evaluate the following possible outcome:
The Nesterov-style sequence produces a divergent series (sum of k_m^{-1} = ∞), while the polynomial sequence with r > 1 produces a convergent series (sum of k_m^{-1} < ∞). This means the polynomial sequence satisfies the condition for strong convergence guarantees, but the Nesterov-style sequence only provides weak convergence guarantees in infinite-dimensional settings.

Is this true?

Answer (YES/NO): YES